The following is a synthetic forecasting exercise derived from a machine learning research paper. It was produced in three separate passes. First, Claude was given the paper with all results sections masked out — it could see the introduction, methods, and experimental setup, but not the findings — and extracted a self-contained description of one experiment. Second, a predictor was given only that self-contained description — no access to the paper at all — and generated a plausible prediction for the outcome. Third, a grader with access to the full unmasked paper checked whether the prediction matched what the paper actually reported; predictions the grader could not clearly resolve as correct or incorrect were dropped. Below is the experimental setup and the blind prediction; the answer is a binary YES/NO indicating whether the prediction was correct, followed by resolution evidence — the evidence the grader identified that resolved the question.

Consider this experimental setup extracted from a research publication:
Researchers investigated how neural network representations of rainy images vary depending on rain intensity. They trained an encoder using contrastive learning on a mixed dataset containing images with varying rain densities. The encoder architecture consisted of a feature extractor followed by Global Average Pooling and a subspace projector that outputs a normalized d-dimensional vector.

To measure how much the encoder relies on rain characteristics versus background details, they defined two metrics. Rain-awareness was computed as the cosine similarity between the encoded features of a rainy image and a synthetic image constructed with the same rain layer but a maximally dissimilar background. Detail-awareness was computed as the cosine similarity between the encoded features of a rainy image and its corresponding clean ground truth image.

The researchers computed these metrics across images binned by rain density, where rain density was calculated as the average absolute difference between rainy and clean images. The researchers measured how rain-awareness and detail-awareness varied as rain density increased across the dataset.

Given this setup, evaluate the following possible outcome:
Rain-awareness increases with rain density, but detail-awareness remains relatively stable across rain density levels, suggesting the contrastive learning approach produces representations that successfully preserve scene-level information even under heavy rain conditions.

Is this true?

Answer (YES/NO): NO